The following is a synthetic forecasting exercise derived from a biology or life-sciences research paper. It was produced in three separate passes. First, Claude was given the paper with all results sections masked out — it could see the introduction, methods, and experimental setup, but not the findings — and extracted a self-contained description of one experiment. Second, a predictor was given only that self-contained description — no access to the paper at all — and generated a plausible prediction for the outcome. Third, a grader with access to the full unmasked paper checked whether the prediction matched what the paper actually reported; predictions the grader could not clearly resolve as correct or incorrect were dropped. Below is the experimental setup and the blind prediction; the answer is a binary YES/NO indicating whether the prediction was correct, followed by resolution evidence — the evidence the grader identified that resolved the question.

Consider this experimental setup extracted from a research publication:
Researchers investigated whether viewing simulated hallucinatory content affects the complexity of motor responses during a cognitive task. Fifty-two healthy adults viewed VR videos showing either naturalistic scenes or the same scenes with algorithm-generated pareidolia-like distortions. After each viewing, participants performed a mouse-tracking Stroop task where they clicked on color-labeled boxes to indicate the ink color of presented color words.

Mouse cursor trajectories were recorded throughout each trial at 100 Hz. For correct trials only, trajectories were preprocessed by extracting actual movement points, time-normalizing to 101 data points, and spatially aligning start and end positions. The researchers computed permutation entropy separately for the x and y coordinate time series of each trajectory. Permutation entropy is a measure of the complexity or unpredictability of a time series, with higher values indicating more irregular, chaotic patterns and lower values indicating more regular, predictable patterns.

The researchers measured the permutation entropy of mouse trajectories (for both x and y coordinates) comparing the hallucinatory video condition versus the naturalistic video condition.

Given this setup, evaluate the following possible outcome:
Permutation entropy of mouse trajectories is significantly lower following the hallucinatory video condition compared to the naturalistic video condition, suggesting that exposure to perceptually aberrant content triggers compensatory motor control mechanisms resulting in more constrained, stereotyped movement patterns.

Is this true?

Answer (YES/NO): NO